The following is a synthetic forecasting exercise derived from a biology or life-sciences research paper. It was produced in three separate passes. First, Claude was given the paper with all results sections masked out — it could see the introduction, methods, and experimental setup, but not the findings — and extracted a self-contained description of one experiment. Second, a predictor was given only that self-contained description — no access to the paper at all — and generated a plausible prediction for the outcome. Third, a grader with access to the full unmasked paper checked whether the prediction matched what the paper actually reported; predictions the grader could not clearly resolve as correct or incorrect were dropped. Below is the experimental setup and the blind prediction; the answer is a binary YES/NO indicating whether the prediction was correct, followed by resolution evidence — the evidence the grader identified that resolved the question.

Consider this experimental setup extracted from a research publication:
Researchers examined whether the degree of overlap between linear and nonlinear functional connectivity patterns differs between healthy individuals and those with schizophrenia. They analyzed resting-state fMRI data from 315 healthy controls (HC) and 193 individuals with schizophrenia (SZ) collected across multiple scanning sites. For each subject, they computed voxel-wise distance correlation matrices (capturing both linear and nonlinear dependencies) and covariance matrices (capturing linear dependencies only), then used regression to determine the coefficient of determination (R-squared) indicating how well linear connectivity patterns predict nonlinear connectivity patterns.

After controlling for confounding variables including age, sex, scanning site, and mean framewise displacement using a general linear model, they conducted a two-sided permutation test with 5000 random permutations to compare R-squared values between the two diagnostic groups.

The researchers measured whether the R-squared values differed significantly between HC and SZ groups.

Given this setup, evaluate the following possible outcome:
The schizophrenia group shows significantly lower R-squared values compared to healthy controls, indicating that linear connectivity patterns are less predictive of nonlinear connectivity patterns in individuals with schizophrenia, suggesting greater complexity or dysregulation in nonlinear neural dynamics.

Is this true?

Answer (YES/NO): YES